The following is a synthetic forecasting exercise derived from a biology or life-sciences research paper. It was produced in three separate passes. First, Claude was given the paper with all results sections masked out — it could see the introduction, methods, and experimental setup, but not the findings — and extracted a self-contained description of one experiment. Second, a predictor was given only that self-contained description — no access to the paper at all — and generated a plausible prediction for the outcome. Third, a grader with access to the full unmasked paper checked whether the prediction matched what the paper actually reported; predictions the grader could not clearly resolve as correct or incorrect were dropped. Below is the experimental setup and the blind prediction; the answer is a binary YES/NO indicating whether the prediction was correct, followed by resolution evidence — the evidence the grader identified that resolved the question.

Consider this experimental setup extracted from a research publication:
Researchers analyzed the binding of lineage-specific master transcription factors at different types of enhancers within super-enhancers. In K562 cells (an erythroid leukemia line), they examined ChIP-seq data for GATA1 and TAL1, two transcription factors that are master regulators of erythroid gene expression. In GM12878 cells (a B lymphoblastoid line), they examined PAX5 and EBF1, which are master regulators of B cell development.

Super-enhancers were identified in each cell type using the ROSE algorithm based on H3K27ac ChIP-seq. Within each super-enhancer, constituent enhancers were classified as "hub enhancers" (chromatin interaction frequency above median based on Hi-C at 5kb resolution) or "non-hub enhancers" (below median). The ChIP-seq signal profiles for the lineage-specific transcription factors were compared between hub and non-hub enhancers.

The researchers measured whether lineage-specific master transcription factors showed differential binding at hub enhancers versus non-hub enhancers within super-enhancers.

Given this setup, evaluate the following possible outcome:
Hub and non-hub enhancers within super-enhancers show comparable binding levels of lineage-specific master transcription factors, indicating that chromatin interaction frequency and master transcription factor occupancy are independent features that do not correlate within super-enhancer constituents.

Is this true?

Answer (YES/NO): NO